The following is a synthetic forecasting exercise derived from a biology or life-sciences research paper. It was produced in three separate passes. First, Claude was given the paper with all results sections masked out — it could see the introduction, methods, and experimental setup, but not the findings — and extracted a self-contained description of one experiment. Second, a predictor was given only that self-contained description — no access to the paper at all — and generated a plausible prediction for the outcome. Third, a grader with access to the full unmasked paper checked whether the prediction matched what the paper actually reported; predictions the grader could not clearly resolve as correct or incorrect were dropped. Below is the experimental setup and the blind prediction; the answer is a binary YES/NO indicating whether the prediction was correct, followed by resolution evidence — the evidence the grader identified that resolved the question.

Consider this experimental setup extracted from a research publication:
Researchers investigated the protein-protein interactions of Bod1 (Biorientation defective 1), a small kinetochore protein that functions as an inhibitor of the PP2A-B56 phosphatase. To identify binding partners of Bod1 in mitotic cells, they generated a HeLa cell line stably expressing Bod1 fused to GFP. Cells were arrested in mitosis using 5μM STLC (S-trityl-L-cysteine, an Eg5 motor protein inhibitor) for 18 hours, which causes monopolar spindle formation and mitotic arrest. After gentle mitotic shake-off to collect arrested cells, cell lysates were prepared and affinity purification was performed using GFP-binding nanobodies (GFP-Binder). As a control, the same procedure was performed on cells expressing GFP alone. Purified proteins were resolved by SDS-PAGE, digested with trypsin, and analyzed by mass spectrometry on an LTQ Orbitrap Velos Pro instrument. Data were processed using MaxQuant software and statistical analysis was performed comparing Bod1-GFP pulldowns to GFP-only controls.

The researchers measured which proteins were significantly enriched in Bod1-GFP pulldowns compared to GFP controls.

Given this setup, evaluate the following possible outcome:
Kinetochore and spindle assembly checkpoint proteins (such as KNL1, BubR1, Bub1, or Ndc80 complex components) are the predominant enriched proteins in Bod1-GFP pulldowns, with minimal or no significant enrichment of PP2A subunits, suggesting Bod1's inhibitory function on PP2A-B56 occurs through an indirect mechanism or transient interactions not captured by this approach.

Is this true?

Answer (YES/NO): NO